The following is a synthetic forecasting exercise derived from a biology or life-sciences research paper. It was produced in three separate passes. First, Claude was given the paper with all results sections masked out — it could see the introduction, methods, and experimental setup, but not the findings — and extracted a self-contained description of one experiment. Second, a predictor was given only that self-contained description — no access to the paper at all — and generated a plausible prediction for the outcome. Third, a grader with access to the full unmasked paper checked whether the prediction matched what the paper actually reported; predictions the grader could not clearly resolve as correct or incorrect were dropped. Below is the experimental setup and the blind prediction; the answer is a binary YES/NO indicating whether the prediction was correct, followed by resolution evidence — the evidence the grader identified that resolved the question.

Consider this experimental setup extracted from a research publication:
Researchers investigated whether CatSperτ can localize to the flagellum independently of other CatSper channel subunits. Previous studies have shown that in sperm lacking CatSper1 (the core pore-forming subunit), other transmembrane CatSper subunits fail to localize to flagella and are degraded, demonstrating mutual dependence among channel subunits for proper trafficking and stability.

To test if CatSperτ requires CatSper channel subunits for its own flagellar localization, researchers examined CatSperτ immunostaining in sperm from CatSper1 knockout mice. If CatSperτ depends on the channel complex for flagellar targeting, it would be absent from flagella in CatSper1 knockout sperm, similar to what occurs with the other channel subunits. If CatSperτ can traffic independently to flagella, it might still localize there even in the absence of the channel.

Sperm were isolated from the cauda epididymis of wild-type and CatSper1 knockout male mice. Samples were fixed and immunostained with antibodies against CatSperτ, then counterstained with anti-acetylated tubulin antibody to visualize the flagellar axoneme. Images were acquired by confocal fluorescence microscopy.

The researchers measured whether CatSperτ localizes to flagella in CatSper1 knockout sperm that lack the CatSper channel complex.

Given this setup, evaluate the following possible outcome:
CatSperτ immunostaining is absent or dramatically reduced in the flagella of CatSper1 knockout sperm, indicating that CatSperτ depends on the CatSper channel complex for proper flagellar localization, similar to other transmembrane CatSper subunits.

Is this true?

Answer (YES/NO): NO